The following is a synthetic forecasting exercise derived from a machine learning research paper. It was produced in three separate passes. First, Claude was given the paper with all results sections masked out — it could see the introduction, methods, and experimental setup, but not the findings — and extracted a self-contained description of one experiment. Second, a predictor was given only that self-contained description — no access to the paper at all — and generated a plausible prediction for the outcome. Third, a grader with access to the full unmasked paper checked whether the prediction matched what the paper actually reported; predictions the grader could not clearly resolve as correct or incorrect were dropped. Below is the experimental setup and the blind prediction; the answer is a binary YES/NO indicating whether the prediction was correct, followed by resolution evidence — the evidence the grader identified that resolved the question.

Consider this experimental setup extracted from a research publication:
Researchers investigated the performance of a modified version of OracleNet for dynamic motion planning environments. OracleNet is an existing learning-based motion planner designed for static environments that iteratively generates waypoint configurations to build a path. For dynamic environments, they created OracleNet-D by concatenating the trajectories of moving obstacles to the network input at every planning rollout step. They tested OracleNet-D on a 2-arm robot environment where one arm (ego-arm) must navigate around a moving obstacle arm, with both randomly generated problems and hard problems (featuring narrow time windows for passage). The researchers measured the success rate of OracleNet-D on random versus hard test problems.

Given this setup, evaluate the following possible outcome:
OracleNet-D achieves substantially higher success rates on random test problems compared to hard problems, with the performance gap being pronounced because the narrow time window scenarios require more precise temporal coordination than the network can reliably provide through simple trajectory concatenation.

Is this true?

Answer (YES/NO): YES